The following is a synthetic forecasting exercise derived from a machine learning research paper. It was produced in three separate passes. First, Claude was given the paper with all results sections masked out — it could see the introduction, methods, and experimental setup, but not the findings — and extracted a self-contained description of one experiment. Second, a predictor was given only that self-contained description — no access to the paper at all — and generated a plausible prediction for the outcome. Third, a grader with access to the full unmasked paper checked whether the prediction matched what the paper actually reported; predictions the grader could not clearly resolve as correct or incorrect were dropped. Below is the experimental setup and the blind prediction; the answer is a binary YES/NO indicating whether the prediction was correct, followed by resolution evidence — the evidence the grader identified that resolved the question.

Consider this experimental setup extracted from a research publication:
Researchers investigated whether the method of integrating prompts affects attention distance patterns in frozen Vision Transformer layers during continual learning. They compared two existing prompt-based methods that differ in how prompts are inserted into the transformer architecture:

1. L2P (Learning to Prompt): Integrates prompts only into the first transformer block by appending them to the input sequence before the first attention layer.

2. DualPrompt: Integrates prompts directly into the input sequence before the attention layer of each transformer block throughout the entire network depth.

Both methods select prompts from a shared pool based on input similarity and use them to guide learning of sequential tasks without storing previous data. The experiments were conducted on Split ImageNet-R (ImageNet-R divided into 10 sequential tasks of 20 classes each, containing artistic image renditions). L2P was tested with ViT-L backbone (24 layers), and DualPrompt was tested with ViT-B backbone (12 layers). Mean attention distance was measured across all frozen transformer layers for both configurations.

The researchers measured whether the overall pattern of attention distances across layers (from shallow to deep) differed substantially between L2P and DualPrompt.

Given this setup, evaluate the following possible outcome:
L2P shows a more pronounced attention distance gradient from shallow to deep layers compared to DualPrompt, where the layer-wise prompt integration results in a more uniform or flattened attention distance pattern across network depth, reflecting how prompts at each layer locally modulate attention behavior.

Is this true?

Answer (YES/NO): NO